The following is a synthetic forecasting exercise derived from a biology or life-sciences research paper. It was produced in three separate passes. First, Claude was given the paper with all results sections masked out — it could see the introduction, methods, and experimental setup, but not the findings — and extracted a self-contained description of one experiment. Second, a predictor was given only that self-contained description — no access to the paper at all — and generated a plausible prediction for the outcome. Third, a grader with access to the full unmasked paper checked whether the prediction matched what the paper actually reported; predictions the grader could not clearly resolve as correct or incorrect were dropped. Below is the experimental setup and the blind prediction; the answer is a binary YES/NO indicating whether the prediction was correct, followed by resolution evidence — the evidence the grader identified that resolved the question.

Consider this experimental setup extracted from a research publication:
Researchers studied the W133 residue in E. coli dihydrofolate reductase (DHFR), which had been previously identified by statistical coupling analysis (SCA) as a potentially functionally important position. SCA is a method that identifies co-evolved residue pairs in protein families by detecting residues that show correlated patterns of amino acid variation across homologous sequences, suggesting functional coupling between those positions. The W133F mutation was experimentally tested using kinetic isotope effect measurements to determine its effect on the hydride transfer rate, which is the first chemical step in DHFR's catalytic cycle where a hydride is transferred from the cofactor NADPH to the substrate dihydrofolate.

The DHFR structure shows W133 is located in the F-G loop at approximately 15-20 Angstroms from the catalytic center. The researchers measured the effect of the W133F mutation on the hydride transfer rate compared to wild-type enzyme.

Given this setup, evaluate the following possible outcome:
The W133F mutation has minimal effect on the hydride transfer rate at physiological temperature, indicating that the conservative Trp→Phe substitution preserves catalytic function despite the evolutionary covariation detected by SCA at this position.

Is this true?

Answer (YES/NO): YES